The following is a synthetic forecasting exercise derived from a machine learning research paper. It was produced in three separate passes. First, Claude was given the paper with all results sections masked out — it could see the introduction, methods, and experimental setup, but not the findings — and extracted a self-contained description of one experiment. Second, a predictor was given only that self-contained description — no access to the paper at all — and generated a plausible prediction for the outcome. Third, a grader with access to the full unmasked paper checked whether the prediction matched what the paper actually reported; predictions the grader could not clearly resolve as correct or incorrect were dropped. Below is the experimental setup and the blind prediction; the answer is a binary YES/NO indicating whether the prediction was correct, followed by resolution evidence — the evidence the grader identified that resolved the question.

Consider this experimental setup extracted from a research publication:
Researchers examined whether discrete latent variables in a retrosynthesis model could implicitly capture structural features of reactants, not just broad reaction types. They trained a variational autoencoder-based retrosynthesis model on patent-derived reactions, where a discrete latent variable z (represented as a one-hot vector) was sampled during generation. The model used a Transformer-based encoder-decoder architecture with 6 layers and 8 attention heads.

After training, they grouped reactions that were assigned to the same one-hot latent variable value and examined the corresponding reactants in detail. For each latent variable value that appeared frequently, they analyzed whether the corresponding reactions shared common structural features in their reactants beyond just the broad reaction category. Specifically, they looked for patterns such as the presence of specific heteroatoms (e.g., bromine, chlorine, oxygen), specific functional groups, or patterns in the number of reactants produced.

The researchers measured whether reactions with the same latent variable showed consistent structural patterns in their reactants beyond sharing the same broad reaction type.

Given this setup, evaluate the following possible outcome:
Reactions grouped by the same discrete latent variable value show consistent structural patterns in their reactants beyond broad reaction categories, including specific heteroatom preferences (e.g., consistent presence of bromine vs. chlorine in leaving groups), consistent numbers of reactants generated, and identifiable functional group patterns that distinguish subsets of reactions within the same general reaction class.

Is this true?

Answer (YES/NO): YES